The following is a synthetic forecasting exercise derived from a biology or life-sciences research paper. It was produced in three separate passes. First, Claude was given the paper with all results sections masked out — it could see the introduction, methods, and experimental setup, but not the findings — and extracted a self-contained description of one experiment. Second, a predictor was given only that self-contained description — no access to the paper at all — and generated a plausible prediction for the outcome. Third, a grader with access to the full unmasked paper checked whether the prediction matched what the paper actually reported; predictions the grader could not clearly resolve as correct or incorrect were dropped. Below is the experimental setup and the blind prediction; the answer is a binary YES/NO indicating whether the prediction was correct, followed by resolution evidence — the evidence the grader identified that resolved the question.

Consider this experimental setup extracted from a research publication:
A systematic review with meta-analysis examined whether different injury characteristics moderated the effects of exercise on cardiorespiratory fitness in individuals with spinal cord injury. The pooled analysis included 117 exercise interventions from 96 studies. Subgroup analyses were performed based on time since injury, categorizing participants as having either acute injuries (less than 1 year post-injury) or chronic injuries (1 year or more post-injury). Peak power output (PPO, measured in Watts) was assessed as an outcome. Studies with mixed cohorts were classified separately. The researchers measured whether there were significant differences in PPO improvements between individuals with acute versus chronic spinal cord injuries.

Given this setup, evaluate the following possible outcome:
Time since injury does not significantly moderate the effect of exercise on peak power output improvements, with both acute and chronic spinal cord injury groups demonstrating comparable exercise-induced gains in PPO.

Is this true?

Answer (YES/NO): NO